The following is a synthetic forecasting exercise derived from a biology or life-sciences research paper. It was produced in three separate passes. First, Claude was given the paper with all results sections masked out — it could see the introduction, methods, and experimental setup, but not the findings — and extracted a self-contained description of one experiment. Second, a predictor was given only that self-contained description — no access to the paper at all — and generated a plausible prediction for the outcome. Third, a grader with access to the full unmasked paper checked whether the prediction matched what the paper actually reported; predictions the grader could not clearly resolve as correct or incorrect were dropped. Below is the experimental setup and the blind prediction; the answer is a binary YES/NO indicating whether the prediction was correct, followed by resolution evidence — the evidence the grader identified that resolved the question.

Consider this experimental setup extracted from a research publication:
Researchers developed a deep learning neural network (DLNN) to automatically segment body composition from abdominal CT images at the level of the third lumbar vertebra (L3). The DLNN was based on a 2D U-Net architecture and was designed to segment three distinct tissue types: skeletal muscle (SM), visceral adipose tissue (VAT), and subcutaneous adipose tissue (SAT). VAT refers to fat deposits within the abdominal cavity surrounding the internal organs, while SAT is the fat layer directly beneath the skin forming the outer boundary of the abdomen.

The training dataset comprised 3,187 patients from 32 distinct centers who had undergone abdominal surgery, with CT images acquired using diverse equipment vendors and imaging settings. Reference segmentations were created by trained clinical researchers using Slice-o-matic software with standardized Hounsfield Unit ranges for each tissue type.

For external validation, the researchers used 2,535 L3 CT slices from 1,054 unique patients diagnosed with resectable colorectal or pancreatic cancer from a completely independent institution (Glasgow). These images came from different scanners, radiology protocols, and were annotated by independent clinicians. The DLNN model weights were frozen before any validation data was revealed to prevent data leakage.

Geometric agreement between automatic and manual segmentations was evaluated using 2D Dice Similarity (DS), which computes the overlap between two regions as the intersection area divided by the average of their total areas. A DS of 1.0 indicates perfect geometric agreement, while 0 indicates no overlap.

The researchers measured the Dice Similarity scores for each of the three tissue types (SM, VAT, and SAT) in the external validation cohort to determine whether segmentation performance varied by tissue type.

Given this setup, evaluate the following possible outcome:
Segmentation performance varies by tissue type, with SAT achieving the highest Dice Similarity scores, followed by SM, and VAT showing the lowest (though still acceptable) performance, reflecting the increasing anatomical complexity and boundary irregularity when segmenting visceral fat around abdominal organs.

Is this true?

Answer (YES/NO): NO